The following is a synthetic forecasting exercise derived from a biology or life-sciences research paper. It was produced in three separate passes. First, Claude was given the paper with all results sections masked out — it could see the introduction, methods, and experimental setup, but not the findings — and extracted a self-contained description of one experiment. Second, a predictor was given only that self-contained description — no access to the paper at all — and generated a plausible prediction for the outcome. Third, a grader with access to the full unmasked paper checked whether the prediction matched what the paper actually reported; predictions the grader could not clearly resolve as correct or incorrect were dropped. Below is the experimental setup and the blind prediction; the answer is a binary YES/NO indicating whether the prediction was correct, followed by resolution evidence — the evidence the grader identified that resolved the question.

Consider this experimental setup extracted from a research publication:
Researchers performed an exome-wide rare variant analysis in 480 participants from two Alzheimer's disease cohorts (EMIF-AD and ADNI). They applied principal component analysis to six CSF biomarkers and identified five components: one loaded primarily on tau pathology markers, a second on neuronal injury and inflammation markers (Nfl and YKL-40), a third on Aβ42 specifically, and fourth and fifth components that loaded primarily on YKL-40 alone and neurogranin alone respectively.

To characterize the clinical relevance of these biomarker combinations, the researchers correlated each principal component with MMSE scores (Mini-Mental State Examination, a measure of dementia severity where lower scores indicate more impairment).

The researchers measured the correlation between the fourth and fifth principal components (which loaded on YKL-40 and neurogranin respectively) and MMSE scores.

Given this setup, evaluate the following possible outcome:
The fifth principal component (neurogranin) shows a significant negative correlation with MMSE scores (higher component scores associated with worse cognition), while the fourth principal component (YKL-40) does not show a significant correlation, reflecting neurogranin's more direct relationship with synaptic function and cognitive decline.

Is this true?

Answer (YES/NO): NO